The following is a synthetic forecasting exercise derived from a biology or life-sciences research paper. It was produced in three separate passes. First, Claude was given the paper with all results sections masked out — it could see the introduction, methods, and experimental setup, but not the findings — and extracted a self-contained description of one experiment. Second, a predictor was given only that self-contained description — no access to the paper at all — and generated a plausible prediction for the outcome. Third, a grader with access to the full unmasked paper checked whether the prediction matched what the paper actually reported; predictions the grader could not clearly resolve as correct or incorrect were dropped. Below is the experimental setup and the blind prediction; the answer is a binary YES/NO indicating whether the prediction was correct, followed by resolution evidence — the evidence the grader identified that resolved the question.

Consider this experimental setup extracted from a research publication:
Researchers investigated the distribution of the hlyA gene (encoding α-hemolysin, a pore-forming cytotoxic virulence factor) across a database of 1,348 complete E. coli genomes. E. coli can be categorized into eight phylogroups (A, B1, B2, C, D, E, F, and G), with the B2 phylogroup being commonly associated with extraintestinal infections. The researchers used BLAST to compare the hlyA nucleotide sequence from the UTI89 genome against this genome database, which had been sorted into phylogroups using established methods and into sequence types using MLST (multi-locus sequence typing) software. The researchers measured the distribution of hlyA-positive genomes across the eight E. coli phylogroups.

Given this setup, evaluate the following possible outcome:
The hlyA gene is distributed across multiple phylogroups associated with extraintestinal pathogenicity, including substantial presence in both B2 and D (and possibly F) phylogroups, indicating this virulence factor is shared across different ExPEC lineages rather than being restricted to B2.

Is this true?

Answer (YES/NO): NO